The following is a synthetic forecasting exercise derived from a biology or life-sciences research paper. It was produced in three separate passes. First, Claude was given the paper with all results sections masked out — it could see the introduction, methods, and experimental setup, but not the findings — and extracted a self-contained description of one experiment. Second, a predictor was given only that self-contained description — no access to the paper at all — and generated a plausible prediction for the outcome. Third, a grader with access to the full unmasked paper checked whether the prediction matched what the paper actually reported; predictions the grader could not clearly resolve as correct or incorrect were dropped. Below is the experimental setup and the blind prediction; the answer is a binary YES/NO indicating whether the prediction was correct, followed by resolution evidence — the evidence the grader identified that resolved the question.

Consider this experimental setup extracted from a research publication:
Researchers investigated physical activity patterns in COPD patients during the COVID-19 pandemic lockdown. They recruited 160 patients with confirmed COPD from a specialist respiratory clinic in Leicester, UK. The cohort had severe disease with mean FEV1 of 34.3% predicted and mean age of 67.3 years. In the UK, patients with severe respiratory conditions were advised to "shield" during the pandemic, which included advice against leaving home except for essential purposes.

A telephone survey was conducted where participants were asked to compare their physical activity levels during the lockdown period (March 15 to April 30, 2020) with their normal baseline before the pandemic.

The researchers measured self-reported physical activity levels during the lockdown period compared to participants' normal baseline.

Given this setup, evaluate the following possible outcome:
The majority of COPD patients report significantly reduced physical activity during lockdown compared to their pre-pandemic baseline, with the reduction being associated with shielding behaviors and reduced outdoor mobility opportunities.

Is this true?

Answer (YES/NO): YES